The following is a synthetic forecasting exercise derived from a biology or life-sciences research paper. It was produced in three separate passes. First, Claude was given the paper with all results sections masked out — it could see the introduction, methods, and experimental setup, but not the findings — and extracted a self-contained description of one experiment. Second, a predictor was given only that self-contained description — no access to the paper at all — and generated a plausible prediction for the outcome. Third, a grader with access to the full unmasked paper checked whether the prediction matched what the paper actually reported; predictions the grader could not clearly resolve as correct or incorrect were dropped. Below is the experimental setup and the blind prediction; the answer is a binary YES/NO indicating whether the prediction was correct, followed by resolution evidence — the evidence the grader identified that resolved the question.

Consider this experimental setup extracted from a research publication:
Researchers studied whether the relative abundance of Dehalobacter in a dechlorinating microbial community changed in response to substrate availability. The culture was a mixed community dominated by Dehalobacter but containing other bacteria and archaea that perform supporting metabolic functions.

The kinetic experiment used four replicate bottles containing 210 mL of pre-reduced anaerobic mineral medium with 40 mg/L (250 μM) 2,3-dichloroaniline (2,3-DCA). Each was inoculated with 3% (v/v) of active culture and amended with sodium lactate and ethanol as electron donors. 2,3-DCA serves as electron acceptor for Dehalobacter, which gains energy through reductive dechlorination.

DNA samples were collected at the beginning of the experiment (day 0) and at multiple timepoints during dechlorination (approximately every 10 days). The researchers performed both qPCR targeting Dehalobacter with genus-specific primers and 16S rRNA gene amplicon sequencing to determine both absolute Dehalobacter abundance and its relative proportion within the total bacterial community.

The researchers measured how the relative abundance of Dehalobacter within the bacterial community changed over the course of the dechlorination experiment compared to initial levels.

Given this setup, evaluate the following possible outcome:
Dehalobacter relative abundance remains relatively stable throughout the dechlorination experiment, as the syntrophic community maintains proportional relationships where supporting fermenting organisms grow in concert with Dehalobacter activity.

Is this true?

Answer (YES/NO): NO